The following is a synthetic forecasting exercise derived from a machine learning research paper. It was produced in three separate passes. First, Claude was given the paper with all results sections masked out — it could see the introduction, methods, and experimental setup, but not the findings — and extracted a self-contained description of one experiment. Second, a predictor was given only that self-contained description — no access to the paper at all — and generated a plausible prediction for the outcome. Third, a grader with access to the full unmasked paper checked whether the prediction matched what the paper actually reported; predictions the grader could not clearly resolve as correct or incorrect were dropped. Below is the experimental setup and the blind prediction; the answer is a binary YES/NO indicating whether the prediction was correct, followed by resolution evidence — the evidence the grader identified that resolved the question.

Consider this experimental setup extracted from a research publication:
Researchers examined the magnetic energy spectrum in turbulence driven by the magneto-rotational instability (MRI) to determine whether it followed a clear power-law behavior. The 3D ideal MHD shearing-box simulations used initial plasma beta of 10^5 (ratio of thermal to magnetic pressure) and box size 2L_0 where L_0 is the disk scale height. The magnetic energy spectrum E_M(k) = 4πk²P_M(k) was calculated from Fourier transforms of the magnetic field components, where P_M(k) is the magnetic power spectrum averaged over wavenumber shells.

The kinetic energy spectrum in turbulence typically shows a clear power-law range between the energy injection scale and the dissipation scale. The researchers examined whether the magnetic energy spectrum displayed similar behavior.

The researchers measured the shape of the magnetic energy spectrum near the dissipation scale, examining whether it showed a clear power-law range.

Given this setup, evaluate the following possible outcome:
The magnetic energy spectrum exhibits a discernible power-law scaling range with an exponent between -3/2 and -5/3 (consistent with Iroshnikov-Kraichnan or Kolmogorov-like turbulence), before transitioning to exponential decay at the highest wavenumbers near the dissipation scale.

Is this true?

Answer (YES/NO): NO